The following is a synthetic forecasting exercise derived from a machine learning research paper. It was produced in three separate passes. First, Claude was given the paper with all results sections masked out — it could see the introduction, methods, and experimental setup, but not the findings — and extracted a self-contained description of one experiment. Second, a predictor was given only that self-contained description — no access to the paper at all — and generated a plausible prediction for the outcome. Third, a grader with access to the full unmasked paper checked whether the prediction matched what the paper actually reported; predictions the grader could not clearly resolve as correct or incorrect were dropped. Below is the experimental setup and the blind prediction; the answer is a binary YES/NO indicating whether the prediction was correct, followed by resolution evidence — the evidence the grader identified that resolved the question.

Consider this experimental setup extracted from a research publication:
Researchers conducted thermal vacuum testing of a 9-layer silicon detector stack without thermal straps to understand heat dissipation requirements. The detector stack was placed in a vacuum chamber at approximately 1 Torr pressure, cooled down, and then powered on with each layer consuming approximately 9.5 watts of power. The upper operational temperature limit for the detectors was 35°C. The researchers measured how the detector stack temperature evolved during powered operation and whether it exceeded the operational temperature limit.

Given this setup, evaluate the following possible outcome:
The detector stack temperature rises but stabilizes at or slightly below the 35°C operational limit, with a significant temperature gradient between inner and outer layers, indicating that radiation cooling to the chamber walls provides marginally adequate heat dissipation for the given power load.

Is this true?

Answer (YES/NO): NO